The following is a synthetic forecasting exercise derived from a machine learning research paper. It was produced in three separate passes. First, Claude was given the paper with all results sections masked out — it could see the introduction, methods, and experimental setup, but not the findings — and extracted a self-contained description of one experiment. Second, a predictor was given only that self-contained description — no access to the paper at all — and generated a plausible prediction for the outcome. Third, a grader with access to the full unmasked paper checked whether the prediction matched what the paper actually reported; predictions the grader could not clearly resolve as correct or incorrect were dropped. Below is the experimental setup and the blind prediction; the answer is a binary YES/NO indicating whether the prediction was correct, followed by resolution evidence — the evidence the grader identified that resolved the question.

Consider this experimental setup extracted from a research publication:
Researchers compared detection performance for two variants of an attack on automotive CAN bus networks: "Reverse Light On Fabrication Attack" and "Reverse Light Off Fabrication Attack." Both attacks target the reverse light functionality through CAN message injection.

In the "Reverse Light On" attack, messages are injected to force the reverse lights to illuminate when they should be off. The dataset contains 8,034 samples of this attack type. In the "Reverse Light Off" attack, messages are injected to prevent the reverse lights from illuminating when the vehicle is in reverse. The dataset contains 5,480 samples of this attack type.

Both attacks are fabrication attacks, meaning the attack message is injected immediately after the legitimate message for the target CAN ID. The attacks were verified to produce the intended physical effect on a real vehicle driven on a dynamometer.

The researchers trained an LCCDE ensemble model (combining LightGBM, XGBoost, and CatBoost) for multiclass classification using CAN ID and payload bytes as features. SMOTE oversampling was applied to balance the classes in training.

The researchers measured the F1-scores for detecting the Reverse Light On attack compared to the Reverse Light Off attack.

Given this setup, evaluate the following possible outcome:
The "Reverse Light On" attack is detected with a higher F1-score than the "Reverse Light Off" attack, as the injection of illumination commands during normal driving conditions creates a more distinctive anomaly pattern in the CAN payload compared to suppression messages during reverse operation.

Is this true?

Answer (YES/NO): NO